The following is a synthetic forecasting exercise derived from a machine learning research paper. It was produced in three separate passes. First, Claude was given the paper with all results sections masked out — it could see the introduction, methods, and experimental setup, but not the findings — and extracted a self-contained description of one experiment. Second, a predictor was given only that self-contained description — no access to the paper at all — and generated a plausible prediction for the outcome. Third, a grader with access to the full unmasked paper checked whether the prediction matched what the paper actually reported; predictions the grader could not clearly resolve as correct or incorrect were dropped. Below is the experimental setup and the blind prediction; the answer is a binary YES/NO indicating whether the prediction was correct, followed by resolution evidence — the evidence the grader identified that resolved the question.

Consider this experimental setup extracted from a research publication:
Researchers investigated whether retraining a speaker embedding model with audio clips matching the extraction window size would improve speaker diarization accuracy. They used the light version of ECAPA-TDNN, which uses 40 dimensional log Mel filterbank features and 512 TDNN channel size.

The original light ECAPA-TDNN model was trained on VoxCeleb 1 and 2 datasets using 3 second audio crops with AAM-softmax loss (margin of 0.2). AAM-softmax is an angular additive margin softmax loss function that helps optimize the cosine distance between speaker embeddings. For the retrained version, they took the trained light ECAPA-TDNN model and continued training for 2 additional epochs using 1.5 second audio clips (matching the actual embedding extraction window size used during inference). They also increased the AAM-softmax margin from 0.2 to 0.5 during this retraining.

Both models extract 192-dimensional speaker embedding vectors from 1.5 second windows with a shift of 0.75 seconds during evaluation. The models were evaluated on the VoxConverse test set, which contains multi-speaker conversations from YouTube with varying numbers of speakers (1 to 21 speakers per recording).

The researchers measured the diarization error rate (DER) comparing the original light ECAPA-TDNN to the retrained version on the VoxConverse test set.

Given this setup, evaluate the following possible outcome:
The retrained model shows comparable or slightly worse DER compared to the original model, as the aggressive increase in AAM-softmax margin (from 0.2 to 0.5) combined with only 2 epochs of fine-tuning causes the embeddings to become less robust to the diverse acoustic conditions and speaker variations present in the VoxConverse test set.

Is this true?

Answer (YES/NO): NO